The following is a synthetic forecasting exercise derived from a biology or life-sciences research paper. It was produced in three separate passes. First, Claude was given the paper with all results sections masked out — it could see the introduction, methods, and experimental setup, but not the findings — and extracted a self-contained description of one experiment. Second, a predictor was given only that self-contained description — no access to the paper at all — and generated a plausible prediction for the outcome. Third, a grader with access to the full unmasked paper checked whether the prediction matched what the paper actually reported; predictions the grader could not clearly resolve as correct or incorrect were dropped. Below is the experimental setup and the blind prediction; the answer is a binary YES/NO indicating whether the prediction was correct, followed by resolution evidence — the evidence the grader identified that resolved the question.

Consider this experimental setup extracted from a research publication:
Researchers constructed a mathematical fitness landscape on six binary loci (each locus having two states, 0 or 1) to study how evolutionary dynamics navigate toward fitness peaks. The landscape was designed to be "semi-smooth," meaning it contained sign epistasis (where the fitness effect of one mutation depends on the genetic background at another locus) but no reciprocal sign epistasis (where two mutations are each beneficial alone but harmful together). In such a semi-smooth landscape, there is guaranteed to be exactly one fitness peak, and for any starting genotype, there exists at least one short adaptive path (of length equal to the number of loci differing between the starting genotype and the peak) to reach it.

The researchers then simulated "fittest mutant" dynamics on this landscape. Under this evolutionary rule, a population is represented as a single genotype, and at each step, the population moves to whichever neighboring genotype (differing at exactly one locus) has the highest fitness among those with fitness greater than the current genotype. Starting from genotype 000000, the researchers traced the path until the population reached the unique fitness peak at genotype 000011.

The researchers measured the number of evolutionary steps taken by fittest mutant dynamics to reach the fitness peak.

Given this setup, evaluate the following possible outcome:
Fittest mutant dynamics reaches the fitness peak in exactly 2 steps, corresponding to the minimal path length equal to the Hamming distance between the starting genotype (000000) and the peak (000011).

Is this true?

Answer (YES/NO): NO